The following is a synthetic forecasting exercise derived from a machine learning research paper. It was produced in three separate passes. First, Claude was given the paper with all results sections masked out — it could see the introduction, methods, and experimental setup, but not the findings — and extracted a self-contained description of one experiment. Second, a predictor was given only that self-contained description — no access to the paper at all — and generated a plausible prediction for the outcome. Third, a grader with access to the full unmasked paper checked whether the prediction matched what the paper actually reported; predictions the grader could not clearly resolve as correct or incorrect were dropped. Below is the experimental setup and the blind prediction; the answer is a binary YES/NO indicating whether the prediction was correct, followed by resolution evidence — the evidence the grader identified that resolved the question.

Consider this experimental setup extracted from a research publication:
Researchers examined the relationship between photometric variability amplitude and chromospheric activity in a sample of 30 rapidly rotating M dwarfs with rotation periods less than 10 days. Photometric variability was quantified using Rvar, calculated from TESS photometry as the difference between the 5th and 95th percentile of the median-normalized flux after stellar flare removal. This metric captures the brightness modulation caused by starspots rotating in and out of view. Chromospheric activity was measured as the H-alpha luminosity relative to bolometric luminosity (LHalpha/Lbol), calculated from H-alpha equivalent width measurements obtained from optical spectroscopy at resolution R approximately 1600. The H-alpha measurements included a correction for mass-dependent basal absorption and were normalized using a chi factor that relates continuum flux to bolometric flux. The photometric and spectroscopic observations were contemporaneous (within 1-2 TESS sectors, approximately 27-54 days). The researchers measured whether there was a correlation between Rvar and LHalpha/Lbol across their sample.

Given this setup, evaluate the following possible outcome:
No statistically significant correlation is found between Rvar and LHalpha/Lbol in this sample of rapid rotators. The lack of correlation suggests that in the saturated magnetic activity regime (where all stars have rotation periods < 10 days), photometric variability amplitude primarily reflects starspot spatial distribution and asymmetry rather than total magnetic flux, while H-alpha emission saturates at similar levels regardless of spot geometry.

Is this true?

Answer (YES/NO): NO